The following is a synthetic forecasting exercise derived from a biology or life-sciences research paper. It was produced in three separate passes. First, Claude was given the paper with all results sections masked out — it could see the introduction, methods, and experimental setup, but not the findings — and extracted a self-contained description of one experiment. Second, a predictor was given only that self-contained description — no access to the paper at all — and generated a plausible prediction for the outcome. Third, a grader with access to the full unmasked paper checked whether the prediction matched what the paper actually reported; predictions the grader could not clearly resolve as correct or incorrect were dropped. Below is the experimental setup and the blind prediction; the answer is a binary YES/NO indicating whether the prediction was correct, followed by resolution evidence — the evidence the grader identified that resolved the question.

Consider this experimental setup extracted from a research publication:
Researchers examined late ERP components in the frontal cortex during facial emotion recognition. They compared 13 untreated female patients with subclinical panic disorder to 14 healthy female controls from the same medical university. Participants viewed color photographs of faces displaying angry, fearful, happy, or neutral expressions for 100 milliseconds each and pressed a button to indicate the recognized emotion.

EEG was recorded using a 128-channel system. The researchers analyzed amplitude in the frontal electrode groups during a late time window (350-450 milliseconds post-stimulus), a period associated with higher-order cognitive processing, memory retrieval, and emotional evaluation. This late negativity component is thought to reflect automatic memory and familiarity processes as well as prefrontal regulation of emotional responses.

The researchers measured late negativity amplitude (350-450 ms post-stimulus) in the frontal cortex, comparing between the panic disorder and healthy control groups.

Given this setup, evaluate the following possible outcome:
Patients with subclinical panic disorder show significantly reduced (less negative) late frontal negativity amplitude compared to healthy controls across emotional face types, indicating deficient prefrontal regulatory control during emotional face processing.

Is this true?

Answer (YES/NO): NO